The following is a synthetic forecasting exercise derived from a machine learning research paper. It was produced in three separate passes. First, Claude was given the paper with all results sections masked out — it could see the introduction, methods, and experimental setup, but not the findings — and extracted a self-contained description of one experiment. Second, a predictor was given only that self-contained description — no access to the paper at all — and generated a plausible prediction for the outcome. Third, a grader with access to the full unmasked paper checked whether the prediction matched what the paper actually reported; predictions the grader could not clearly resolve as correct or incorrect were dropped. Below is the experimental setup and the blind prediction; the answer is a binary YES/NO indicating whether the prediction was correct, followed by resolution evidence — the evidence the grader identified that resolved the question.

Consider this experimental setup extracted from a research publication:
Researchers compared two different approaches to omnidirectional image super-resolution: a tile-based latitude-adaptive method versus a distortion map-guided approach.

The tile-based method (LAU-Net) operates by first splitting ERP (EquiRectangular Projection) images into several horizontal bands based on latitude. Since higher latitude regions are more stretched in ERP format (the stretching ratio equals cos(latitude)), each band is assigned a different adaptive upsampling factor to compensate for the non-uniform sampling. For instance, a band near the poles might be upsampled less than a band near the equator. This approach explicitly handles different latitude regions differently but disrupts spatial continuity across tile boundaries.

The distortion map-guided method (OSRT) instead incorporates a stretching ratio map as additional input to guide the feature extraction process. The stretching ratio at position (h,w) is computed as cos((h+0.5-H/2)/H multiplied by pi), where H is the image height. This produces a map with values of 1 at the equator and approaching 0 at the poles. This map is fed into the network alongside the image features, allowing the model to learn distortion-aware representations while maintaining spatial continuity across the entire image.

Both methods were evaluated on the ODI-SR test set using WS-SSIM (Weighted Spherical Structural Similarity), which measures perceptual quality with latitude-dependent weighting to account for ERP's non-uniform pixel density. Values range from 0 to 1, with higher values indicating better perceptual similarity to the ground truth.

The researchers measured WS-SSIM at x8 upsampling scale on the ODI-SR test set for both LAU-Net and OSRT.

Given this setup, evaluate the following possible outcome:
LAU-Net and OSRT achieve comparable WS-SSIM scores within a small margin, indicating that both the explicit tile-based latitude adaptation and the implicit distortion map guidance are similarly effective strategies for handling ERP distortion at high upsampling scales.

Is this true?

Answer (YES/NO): YES